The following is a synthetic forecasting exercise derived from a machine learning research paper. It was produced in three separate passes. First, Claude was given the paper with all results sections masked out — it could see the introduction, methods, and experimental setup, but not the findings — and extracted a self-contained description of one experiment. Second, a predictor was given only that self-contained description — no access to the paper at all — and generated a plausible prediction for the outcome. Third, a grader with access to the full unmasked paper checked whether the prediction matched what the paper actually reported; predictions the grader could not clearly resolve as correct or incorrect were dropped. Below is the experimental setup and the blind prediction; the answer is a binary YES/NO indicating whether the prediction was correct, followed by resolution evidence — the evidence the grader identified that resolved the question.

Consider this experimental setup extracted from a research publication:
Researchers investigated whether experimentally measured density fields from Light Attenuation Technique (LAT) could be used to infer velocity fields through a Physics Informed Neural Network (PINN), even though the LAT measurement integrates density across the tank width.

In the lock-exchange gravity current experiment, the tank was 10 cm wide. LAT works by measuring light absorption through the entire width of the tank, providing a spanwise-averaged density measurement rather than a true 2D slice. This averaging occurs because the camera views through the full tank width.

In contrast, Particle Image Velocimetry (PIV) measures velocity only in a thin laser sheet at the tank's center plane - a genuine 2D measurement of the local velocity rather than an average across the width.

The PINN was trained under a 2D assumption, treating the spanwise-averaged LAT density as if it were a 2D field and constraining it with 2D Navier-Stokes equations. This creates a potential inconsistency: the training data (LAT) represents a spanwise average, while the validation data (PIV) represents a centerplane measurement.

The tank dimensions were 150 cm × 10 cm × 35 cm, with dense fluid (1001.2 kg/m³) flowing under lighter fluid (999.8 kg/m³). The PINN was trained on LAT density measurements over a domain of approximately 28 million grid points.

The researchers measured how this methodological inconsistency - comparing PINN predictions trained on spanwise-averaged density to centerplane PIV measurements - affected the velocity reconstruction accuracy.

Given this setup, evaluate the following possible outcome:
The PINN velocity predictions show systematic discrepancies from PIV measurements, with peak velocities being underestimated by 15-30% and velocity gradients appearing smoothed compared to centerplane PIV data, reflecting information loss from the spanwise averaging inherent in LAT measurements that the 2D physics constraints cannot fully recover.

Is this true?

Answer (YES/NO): NO